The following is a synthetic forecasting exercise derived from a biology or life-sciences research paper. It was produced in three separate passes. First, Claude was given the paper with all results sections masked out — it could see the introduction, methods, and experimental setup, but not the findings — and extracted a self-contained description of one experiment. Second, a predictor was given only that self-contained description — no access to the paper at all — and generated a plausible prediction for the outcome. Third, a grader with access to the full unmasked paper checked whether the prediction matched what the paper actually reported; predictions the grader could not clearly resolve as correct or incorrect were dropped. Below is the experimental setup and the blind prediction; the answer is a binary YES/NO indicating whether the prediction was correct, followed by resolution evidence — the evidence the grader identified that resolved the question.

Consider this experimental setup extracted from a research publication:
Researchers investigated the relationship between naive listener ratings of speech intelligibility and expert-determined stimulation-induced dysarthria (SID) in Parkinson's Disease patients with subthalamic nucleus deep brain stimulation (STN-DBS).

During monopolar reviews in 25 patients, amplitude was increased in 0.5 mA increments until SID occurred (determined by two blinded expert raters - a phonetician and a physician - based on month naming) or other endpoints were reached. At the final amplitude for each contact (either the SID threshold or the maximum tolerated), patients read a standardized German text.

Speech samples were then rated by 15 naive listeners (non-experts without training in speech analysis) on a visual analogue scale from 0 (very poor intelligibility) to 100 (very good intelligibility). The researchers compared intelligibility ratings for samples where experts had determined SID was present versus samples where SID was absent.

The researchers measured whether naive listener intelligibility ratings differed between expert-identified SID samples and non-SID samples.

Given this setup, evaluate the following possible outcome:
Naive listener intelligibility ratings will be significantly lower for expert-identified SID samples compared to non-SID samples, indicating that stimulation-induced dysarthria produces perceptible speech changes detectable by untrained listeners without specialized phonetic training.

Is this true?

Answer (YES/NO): YES